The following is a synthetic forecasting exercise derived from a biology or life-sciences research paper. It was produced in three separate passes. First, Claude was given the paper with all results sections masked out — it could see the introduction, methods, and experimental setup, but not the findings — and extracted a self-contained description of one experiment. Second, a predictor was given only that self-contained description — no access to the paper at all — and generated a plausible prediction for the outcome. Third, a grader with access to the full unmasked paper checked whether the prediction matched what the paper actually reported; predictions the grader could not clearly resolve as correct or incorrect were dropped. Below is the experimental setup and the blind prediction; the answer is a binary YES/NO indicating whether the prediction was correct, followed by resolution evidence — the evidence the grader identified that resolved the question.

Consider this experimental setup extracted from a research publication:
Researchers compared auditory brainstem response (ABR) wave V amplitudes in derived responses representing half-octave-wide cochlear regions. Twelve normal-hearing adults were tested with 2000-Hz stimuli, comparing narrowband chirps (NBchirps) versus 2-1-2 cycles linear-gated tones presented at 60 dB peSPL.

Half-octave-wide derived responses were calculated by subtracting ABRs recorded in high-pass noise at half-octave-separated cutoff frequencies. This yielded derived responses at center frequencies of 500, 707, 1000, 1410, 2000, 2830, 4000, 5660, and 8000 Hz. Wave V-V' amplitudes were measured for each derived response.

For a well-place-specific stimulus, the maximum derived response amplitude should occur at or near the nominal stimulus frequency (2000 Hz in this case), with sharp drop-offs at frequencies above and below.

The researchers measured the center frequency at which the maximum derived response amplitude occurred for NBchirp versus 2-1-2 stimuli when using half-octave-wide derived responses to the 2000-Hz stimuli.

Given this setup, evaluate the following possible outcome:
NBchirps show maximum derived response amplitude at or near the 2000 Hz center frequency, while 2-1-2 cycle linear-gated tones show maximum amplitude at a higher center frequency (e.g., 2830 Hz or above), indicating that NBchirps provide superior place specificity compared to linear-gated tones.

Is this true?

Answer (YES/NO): NO